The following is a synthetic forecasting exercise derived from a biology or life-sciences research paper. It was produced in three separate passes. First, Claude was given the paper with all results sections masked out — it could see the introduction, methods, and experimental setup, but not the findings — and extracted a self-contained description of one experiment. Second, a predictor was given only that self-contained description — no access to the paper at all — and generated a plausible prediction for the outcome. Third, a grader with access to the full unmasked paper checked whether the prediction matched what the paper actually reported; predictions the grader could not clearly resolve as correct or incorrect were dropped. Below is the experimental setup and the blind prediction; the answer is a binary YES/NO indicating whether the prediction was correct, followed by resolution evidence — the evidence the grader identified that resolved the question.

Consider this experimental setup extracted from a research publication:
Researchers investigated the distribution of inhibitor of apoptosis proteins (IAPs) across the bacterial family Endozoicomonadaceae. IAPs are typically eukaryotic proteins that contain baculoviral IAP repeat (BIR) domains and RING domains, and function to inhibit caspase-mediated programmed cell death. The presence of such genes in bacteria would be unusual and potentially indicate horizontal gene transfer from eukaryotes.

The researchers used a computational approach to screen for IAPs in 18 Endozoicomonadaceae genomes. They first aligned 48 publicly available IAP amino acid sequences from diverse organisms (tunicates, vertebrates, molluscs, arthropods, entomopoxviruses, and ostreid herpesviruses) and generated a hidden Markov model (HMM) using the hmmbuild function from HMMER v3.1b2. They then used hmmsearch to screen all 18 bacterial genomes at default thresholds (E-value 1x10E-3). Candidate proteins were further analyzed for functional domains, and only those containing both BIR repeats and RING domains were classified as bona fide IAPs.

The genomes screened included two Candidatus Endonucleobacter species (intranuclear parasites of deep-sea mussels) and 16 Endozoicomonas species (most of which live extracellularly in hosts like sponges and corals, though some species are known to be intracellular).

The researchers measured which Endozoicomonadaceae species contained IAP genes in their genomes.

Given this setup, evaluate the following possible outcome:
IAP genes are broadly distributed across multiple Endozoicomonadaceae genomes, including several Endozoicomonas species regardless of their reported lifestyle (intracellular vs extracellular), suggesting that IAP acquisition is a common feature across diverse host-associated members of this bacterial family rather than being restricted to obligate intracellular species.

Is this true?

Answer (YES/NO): NO